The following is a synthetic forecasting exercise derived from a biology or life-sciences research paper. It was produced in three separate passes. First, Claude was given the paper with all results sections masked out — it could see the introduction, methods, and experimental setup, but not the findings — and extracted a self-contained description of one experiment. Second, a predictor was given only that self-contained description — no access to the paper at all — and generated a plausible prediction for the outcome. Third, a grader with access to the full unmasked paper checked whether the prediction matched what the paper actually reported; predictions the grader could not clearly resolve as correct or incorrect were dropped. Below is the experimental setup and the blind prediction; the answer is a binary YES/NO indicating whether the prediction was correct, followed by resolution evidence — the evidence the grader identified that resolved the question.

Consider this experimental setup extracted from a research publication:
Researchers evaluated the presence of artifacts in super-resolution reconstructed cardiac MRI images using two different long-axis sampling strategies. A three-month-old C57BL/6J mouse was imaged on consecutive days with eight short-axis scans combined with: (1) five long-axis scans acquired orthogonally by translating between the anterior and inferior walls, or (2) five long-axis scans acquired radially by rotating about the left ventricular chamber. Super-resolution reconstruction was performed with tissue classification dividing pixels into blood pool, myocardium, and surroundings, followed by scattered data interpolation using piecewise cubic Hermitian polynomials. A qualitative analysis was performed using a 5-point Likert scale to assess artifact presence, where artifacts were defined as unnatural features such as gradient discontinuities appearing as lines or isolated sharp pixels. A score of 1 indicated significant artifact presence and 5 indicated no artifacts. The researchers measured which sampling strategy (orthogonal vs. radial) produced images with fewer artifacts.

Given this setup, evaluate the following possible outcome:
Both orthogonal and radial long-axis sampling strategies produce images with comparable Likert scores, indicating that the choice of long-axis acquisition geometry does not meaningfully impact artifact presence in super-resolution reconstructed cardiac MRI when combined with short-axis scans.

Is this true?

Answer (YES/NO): NO